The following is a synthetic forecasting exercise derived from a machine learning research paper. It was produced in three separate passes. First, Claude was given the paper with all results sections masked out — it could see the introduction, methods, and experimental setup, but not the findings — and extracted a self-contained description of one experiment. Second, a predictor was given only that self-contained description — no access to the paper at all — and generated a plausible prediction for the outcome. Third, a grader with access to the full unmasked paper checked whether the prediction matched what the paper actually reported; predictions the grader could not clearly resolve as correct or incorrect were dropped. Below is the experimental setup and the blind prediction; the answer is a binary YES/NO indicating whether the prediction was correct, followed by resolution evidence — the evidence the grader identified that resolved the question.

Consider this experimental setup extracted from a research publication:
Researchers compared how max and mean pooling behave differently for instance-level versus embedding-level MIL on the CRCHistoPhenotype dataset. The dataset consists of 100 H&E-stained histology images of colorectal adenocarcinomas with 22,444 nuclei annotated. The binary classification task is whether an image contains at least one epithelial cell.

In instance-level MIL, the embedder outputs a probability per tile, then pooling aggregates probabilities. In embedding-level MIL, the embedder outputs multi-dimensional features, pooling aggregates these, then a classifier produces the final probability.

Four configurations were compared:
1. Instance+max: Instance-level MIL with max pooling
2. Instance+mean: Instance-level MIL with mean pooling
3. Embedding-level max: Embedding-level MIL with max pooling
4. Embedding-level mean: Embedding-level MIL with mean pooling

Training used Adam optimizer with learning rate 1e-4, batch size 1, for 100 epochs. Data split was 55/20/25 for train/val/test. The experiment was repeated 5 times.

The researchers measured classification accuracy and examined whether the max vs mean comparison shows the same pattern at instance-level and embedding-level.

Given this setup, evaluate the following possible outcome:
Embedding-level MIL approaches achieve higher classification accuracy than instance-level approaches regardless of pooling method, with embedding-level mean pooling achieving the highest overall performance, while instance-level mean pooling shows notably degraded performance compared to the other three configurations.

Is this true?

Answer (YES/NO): NO